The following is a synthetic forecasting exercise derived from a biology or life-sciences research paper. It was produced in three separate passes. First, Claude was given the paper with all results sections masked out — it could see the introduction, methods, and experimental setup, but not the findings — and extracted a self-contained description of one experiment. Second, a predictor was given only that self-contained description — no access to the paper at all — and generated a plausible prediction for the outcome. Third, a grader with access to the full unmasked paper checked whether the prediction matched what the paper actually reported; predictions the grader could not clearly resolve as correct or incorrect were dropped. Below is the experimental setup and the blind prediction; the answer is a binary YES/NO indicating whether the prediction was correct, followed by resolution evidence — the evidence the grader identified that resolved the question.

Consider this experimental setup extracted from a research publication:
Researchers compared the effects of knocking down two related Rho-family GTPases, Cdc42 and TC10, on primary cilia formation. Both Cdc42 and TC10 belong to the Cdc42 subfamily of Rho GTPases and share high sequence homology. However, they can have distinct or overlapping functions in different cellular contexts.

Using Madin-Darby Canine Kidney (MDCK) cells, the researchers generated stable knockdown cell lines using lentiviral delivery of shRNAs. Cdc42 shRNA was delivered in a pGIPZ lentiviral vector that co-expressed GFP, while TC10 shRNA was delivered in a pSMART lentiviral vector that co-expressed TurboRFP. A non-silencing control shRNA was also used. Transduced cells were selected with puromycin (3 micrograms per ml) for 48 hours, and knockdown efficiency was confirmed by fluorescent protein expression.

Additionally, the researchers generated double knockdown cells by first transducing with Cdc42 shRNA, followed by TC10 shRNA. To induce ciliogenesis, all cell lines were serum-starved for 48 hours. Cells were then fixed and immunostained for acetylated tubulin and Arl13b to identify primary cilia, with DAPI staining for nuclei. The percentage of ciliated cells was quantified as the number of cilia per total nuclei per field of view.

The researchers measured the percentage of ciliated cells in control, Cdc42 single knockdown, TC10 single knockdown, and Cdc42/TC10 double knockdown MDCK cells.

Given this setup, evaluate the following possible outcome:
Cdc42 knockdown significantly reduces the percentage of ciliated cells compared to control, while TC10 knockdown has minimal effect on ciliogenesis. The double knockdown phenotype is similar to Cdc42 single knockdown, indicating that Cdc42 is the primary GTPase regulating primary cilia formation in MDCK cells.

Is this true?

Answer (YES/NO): YES